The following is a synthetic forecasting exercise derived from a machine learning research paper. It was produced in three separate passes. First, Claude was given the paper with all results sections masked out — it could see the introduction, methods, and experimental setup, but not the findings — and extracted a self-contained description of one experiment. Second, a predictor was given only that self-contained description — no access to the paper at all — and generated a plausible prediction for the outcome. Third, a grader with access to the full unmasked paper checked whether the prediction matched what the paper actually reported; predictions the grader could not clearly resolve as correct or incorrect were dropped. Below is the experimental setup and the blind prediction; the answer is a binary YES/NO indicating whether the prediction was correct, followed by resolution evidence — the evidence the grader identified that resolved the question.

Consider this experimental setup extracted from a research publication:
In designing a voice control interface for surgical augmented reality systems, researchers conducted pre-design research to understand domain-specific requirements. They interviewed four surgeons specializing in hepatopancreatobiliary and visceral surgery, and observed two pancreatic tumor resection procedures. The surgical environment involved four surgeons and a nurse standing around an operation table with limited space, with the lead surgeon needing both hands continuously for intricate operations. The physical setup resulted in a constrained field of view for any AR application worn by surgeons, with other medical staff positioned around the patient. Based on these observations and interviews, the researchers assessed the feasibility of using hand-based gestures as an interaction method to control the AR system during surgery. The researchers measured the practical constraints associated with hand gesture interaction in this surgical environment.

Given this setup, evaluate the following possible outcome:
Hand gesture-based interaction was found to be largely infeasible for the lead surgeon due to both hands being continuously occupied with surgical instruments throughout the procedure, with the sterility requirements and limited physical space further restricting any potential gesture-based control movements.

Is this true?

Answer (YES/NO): NO